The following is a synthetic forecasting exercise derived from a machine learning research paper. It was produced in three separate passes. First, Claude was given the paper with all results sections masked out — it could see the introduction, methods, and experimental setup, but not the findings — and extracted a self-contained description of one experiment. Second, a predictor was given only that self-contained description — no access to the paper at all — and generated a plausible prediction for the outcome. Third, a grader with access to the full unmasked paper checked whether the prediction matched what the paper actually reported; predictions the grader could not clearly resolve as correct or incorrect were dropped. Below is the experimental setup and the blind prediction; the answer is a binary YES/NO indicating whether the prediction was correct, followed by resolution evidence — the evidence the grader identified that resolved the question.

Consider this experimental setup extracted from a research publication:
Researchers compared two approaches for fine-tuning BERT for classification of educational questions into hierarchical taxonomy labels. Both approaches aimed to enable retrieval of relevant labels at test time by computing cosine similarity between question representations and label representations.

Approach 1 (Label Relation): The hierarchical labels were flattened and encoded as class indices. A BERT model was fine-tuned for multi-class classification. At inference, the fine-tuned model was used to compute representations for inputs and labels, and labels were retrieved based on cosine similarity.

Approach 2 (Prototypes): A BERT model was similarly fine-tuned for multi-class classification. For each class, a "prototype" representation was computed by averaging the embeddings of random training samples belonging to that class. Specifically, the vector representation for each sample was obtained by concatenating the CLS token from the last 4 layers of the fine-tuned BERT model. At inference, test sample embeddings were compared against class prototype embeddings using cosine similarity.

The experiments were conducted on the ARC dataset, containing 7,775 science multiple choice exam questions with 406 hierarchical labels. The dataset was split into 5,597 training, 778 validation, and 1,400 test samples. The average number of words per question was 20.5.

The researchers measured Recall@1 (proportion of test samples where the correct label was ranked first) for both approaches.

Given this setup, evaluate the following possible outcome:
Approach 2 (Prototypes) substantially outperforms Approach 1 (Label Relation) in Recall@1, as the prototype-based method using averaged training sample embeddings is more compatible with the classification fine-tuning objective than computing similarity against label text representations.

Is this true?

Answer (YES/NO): YES